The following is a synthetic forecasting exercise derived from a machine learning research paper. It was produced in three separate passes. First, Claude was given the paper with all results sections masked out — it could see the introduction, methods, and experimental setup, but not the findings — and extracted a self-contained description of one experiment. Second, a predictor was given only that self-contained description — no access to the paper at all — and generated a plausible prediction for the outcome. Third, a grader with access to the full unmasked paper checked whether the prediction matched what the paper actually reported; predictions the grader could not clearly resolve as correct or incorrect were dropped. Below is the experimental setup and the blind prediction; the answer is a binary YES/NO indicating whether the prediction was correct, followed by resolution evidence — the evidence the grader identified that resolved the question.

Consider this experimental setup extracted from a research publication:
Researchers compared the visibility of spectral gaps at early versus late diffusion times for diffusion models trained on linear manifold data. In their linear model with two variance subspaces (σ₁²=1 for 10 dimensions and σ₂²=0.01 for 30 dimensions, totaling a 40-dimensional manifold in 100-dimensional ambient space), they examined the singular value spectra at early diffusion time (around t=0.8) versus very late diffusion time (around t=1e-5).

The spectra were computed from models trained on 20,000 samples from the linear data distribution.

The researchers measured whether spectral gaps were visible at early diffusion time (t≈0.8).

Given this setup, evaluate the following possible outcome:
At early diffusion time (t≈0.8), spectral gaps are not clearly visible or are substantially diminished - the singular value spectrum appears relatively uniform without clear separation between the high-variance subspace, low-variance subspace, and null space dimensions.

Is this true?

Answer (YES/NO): YES